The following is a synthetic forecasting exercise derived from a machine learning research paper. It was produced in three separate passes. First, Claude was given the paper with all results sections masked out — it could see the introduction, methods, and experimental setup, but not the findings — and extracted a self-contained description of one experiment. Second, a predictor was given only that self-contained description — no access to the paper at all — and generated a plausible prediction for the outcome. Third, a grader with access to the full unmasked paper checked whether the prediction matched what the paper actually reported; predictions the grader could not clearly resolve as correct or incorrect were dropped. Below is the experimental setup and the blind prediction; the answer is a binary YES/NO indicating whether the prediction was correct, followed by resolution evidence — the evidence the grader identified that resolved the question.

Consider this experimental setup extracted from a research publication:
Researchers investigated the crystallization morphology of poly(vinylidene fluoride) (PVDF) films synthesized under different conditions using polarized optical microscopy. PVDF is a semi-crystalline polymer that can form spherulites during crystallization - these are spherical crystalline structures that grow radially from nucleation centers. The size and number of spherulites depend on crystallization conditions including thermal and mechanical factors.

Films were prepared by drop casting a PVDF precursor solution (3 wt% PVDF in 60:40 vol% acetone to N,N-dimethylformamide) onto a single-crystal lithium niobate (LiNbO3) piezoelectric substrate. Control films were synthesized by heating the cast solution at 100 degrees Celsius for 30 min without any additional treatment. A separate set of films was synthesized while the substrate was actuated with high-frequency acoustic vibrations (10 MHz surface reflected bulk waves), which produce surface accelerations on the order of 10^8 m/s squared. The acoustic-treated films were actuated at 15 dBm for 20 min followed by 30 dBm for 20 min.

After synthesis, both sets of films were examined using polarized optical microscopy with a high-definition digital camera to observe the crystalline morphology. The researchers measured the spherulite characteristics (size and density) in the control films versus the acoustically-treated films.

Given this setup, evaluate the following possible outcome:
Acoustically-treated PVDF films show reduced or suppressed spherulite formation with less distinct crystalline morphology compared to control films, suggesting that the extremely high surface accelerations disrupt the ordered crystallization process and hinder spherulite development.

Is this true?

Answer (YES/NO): YES